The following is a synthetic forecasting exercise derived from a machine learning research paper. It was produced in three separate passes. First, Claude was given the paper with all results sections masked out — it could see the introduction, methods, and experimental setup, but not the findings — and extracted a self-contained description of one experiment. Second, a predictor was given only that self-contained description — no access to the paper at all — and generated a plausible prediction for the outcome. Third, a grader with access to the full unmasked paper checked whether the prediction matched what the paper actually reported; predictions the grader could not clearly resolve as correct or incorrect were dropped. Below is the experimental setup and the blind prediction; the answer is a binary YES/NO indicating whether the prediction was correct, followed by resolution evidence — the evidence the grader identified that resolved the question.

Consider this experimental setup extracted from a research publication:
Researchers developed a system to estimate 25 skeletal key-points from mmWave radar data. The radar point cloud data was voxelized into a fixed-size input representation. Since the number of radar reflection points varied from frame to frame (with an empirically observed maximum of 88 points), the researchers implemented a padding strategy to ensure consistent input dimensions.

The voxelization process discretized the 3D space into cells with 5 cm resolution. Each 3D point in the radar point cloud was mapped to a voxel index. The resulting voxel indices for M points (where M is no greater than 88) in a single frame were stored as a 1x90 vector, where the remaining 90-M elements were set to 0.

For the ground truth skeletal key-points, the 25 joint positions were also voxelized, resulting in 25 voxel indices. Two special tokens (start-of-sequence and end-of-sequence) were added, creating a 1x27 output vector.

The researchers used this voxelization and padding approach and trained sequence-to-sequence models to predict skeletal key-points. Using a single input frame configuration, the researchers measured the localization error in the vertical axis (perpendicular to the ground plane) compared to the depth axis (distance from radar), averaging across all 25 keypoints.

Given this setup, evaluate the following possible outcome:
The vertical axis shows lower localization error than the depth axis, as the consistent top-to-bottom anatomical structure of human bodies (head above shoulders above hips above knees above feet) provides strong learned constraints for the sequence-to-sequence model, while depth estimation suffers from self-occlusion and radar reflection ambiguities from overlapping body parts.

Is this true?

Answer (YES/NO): NO